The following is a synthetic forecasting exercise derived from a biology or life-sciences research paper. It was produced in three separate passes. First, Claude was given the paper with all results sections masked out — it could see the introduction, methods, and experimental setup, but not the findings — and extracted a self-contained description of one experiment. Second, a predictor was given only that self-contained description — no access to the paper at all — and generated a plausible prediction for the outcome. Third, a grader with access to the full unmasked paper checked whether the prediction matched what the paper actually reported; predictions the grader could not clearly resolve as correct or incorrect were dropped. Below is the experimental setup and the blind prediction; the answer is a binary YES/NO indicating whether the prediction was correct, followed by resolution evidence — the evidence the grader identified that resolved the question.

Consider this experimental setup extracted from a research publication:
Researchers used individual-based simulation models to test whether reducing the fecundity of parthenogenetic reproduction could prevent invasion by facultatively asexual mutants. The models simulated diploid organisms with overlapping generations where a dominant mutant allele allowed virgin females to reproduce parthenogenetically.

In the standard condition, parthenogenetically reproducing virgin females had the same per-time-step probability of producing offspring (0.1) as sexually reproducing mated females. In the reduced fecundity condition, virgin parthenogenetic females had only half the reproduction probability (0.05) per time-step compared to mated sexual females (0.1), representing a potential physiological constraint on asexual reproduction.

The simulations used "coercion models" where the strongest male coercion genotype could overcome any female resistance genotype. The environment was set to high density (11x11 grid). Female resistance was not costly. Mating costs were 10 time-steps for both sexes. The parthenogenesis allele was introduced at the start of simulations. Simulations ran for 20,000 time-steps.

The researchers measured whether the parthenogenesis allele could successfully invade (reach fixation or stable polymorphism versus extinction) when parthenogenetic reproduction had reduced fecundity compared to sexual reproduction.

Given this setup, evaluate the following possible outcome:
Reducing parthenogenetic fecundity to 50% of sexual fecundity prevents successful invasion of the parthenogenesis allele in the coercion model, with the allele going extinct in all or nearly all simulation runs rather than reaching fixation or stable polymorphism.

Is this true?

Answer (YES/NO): NO